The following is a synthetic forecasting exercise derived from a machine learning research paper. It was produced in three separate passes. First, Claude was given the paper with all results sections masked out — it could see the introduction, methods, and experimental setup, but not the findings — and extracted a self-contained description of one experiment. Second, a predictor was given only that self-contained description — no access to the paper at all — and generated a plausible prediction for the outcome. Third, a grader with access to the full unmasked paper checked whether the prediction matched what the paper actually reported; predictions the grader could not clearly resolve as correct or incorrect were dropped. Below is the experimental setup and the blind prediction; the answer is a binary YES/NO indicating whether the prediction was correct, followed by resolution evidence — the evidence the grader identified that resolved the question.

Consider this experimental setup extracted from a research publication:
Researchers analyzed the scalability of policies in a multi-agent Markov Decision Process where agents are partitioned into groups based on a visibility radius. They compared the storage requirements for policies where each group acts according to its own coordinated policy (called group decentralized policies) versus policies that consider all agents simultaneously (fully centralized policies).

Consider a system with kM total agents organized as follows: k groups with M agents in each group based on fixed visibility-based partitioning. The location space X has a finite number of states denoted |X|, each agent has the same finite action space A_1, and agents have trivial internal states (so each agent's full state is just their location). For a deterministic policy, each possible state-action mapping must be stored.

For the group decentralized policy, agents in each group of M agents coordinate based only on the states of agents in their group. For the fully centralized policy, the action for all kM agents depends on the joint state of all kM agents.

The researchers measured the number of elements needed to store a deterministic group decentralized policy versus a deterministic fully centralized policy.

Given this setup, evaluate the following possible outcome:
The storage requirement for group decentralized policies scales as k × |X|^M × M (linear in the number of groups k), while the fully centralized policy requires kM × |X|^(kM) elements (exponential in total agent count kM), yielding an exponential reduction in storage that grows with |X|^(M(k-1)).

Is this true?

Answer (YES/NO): NO